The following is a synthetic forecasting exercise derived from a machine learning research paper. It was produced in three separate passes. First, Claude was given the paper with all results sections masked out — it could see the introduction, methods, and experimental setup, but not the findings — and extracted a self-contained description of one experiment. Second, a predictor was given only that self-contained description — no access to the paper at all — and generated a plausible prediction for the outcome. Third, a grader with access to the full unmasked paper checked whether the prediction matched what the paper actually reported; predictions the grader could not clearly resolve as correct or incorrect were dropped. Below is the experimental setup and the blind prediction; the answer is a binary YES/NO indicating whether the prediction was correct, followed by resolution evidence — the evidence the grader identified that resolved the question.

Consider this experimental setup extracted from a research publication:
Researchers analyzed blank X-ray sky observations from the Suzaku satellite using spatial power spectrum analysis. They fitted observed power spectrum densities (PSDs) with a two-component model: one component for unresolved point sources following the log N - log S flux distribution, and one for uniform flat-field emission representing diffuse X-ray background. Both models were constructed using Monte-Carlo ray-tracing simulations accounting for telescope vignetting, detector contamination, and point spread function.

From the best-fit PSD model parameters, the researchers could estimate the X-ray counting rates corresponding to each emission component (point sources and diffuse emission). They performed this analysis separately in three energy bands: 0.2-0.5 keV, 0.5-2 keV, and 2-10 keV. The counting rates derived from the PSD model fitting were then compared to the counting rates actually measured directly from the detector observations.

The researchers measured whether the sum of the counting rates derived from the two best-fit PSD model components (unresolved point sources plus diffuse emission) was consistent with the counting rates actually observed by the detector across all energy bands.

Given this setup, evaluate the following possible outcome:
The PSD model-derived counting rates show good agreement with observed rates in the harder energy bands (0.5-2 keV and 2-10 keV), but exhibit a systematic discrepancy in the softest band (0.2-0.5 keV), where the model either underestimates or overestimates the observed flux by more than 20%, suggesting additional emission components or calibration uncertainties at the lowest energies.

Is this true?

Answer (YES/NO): NO